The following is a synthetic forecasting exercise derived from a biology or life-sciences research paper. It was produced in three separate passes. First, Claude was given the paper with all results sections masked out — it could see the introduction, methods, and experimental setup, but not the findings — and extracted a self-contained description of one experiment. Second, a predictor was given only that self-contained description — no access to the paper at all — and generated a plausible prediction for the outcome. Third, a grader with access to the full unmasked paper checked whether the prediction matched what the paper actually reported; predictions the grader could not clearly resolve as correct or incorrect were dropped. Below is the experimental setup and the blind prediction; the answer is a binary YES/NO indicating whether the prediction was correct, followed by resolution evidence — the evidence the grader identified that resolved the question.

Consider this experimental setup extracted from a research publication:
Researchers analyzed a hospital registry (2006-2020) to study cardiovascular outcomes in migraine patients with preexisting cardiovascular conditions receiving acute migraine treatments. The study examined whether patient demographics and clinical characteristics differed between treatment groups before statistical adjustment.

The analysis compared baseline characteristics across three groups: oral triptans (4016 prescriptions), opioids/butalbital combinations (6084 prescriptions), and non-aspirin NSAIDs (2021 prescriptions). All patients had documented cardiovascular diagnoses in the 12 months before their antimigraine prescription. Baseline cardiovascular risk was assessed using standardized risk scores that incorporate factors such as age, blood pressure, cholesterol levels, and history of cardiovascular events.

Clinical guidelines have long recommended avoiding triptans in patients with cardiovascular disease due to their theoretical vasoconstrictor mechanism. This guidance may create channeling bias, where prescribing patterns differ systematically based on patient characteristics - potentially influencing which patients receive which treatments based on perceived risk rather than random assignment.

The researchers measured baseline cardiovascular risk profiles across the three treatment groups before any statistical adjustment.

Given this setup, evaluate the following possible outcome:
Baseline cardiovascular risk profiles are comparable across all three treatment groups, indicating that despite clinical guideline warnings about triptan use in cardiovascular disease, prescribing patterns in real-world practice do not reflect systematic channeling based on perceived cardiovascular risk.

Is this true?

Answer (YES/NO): NO